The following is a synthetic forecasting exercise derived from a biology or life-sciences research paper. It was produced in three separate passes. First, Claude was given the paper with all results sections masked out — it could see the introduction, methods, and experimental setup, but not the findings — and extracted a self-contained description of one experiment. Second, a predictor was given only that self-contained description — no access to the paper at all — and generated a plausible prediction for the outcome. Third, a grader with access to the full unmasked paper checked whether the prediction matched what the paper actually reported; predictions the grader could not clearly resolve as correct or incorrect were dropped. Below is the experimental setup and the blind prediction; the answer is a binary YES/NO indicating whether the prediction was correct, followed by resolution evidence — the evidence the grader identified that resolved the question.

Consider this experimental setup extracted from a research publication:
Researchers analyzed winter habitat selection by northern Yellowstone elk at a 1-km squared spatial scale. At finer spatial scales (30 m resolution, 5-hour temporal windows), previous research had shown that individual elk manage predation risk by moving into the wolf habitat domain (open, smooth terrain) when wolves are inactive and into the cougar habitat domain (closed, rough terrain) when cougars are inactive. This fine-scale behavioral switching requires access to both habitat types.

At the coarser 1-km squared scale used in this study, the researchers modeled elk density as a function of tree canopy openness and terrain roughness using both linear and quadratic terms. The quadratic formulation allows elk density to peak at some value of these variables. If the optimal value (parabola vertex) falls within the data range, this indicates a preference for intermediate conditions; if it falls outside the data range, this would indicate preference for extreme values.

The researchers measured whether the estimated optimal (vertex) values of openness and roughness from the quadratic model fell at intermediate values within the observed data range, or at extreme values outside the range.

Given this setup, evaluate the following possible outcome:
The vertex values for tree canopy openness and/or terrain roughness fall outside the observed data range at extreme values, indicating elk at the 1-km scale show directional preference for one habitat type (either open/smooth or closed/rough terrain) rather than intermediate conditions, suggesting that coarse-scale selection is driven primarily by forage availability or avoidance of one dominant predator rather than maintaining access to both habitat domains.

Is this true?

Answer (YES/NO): YES